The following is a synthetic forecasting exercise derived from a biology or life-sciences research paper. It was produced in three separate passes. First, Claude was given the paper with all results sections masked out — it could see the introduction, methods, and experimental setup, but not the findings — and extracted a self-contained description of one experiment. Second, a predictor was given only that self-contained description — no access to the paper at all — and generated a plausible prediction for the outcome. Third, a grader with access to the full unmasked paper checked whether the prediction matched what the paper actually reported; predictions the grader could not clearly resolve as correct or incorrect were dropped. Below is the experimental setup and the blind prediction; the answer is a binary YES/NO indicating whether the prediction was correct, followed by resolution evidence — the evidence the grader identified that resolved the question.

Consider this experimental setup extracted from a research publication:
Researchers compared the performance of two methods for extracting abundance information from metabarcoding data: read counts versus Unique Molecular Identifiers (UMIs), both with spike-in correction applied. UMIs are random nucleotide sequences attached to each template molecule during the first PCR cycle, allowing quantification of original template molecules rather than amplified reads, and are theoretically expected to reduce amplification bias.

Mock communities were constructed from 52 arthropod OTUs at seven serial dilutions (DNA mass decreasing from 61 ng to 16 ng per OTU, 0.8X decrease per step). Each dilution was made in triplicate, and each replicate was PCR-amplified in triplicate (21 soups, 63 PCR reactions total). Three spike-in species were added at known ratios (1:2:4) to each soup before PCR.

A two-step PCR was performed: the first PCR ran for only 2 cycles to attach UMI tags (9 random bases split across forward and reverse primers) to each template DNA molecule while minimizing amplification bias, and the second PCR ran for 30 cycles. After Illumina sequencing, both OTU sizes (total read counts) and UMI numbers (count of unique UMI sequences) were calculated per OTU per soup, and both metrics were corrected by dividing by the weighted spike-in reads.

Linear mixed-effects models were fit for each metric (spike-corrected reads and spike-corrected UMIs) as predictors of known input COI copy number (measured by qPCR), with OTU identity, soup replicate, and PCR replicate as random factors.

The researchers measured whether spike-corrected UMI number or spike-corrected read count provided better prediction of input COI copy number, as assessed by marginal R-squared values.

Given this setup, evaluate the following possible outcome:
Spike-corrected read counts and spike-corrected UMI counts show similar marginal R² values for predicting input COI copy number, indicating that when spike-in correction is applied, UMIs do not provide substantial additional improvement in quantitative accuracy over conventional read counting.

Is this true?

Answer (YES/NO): YES